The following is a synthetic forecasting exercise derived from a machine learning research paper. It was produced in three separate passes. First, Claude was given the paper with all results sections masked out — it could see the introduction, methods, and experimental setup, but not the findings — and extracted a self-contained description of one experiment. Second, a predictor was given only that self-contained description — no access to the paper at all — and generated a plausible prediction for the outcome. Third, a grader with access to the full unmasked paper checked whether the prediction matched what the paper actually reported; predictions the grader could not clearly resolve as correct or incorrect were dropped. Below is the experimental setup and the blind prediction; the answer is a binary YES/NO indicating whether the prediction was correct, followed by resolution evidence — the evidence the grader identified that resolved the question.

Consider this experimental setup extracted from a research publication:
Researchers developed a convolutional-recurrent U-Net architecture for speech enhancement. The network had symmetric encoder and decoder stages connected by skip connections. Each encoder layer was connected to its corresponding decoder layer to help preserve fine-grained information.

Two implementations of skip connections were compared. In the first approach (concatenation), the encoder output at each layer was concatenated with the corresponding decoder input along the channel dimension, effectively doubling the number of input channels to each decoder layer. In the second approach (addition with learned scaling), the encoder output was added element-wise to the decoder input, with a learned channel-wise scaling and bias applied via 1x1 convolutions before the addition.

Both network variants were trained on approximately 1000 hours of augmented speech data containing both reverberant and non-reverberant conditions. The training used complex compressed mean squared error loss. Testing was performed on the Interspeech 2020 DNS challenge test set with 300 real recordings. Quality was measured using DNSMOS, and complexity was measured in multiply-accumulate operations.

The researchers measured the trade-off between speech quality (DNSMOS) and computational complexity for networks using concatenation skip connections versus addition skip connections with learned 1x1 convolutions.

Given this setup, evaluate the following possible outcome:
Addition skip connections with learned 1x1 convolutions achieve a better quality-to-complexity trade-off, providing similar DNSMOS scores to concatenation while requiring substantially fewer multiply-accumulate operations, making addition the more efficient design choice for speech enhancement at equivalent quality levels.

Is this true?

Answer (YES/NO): YES